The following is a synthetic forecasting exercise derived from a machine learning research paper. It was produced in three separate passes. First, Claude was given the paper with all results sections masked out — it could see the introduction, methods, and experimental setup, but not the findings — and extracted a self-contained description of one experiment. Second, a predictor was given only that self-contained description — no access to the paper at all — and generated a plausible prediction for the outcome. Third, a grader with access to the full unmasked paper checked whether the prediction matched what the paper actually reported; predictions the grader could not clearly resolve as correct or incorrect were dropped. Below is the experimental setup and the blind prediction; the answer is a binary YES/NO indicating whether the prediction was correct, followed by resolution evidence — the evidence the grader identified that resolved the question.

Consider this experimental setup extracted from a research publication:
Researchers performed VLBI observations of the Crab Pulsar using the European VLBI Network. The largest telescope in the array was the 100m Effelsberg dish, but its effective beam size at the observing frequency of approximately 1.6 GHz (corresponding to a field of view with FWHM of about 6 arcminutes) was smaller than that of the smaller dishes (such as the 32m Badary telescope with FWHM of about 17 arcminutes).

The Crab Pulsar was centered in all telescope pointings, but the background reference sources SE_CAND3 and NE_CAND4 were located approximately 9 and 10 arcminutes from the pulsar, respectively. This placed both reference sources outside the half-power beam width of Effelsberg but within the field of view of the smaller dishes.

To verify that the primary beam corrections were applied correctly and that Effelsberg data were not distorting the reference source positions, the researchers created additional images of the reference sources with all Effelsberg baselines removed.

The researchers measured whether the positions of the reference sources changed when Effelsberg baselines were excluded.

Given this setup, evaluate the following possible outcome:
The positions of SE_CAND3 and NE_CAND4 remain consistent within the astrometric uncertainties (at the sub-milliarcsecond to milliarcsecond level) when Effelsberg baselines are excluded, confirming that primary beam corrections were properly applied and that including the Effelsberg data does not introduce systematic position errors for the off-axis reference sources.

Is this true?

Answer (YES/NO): YES